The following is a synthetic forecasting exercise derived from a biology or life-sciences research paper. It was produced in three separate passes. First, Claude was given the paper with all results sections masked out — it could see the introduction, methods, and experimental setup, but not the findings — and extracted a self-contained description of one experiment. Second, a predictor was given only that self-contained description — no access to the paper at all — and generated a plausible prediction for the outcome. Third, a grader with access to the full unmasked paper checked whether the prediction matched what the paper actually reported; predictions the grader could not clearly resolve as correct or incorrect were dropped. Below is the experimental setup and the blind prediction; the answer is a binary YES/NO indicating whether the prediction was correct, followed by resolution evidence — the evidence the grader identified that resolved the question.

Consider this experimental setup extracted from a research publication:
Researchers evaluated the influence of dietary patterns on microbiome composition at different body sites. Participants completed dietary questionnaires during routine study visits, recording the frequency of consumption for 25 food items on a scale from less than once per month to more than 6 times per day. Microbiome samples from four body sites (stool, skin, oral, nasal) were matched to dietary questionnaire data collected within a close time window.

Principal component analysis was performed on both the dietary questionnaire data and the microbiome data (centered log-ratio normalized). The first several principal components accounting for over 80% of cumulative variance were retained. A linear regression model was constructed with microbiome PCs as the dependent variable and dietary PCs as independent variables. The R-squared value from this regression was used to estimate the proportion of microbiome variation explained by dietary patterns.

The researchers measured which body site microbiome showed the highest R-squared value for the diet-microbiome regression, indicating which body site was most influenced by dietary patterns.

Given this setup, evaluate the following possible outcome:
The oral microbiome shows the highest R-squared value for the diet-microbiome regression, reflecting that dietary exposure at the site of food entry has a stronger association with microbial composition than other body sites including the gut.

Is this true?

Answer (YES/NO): YES